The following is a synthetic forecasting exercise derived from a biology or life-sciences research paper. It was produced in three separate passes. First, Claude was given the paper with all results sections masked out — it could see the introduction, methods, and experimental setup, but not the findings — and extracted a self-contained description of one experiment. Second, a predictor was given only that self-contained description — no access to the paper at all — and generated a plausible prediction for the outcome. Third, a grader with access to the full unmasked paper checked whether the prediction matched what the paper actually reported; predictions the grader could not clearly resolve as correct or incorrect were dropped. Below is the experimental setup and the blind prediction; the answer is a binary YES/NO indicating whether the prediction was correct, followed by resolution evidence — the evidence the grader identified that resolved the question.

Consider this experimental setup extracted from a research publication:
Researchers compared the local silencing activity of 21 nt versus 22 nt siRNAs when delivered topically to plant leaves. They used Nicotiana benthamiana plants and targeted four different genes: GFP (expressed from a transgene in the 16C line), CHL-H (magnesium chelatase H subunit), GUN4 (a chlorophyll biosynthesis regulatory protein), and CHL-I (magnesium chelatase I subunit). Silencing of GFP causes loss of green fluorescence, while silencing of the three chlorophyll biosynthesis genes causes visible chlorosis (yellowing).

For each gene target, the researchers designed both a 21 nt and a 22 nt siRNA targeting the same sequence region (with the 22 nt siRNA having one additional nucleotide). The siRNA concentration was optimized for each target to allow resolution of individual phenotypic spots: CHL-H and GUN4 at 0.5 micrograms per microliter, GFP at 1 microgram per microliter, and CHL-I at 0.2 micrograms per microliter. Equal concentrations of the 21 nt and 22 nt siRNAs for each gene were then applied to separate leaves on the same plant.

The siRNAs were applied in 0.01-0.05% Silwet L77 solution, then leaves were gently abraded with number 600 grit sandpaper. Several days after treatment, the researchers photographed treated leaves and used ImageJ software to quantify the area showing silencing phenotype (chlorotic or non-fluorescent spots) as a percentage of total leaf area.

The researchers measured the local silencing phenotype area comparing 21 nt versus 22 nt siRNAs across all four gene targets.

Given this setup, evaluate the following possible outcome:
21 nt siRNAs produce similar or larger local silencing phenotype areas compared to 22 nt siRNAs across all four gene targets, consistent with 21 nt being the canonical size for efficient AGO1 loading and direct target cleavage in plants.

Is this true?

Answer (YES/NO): NO